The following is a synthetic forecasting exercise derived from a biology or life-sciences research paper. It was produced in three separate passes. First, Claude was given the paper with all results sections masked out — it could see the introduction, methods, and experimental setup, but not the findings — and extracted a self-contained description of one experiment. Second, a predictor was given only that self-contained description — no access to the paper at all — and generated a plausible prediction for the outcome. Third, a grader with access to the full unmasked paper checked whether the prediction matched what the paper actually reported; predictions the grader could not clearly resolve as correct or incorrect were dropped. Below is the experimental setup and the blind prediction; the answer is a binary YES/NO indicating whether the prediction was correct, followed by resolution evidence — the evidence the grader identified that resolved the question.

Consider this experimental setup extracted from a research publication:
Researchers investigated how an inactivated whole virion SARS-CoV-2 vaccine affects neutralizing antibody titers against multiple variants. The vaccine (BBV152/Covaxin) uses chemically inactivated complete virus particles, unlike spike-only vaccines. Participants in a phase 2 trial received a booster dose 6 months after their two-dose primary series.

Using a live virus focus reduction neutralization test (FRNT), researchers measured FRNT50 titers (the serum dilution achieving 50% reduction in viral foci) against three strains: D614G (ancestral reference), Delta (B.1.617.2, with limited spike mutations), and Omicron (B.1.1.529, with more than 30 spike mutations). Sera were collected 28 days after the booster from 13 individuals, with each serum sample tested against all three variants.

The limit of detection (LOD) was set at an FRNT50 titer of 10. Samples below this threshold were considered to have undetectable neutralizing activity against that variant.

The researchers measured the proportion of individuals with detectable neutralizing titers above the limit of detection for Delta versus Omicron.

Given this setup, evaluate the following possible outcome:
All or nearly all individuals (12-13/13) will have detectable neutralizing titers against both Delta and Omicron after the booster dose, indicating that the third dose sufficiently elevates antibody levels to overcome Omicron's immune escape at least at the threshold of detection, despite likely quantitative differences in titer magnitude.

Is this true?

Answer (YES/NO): YES